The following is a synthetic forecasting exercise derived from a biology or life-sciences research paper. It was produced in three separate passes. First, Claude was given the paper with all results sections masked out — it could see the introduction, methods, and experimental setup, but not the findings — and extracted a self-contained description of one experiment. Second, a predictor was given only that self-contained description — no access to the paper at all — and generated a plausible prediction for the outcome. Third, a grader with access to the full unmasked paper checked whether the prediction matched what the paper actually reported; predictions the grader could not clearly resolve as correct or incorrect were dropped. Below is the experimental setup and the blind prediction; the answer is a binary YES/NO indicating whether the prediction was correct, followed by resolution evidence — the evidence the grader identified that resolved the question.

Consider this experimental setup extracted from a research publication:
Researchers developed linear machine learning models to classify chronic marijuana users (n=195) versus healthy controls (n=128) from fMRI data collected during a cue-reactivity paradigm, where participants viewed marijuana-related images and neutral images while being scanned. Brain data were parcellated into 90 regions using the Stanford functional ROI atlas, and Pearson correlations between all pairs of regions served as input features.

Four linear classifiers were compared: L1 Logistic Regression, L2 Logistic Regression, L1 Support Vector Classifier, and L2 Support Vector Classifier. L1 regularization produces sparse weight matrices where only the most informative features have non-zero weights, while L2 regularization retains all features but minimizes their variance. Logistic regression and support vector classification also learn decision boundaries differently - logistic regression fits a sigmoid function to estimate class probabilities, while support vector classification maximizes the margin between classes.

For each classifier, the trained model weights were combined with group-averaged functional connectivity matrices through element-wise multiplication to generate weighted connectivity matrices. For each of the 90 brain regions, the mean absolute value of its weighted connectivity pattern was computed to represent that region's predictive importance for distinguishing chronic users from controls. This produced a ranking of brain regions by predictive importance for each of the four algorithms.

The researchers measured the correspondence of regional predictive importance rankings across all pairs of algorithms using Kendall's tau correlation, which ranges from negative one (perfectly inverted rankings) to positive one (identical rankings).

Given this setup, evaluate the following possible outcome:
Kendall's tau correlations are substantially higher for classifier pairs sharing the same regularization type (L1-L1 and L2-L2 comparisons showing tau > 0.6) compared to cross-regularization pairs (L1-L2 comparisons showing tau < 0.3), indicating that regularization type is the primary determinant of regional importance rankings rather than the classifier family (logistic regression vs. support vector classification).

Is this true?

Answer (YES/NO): NO